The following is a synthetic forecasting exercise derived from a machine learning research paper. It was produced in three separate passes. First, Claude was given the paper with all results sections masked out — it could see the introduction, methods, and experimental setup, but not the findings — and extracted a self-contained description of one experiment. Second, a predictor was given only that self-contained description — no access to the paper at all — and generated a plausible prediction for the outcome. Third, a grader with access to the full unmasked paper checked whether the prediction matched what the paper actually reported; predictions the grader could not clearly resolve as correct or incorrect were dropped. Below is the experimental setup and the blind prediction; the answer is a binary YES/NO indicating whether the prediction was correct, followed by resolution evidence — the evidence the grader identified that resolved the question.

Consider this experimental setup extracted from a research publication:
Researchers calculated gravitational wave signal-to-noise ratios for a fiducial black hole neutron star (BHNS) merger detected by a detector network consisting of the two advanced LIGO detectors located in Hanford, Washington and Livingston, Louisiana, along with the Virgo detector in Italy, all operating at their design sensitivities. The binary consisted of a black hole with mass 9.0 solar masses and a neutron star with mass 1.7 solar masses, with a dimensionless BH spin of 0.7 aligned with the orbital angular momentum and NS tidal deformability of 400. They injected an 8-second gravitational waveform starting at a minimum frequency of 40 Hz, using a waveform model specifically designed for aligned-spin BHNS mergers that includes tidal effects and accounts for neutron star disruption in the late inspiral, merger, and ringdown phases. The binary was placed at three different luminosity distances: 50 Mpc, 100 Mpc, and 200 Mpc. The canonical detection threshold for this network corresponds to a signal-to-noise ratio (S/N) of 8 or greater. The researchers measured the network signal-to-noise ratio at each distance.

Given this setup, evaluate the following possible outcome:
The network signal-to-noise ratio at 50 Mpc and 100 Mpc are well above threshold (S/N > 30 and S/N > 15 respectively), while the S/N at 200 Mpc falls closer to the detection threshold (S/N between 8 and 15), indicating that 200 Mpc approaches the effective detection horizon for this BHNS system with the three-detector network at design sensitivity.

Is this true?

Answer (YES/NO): NO